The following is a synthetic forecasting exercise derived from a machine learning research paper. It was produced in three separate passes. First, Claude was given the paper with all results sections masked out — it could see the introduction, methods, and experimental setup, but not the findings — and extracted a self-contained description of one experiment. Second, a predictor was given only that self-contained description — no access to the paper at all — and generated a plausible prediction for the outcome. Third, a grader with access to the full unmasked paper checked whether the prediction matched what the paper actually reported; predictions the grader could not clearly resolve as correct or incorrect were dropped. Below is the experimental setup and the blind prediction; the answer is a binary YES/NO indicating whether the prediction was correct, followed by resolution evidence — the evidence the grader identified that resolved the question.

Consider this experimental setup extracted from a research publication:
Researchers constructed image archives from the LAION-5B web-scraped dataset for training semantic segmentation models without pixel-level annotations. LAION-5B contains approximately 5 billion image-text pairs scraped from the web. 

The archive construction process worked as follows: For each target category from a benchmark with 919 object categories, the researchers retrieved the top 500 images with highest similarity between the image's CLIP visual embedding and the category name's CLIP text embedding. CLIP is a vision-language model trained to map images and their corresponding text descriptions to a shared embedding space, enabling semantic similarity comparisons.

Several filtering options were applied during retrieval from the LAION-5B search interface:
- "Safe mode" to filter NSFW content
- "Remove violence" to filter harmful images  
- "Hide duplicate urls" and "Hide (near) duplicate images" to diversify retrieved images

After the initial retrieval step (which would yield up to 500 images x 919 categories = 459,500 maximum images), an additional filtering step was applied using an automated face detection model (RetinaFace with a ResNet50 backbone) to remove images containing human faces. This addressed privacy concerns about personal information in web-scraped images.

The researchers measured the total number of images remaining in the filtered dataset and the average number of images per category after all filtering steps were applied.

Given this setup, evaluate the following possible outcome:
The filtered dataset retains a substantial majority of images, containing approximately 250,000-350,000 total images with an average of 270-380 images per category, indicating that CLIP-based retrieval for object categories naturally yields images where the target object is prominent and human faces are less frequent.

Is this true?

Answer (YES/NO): NO